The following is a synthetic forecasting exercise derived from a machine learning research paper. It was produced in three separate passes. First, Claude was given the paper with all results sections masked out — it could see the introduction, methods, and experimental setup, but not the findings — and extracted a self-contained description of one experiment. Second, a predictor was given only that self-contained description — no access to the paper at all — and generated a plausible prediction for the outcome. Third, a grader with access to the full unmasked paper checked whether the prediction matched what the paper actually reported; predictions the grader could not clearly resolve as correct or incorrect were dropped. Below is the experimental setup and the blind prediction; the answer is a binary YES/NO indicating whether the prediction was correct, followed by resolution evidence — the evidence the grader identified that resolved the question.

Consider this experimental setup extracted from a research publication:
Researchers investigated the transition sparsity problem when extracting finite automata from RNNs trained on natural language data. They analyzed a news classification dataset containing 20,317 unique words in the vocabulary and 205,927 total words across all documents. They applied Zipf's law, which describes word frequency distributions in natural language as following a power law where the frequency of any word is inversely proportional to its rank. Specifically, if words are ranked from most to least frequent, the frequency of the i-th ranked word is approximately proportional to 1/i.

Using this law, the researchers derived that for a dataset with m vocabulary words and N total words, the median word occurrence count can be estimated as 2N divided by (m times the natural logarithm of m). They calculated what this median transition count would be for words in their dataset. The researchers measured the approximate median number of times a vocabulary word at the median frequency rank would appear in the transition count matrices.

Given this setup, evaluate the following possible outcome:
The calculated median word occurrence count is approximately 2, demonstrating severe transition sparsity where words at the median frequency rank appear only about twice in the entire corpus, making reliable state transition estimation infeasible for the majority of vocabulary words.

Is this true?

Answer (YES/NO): YES